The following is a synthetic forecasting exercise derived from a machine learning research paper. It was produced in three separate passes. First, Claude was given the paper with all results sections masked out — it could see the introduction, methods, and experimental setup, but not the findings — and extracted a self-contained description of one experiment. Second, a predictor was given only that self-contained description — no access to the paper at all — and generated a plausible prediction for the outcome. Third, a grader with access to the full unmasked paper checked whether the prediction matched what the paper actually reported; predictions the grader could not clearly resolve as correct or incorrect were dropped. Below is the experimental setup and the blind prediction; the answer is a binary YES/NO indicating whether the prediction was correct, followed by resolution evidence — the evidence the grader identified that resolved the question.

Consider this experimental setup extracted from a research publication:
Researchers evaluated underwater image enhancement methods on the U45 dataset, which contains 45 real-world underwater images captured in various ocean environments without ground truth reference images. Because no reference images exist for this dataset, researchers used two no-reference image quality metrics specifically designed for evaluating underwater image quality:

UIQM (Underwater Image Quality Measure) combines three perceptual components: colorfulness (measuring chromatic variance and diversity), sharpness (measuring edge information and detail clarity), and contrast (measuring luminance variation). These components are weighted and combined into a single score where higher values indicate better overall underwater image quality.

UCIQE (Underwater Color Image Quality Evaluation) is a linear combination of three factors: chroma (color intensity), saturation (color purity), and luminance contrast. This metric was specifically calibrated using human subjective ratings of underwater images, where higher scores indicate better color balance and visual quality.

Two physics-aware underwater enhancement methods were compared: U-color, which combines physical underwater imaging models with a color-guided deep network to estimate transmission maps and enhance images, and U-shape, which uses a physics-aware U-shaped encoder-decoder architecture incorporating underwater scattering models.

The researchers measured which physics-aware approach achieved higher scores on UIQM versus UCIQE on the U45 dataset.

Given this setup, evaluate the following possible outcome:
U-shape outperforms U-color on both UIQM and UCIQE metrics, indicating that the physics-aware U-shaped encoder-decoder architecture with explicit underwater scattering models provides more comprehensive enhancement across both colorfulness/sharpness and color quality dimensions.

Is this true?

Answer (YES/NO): YES